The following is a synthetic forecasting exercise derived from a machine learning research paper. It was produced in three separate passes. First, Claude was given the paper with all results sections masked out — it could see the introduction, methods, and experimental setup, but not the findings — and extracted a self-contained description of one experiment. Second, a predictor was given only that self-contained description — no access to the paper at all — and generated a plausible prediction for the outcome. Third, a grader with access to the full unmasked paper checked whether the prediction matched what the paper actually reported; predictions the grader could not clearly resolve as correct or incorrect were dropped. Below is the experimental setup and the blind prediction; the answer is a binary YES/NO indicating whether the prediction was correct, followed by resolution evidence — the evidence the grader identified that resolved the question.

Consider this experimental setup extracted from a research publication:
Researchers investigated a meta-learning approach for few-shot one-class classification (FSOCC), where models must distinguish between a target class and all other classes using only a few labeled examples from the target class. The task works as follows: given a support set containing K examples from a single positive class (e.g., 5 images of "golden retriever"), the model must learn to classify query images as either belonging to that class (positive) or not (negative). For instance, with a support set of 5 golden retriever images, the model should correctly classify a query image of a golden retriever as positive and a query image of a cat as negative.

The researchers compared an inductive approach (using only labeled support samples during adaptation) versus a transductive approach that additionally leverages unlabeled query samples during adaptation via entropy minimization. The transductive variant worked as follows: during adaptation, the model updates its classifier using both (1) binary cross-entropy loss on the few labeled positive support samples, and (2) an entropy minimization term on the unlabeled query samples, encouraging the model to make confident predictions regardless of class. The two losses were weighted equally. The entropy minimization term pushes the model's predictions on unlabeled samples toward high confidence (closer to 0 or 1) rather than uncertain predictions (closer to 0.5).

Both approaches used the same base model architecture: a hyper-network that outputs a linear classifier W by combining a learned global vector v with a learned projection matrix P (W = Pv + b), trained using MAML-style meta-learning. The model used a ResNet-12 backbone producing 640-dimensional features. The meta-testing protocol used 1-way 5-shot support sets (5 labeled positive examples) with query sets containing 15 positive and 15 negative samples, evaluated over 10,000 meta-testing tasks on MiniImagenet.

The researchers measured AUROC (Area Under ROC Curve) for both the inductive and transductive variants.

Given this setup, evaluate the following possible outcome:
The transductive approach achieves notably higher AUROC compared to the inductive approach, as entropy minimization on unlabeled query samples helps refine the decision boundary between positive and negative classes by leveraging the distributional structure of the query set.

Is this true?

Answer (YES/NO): NO